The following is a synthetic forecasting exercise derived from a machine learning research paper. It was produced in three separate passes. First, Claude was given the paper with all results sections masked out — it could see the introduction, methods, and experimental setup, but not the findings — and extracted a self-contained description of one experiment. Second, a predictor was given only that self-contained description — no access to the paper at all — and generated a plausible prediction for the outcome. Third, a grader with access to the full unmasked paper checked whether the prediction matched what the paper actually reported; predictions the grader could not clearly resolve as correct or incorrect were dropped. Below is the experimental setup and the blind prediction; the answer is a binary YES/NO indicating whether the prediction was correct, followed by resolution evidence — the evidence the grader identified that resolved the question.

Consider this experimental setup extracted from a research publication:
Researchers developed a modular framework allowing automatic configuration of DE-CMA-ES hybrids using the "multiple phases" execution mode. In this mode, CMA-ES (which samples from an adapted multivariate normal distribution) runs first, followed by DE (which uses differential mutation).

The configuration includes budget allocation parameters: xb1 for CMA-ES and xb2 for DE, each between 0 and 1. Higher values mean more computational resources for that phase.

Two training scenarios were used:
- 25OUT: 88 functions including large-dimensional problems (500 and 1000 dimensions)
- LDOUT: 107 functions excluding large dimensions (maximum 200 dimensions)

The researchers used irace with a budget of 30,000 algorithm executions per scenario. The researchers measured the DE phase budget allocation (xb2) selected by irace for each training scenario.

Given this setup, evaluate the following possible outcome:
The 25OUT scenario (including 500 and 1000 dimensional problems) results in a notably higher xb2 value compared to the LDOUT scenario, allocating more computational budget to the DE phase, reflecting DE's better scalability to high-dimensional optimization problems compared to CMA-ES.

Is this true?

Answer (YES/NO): NO